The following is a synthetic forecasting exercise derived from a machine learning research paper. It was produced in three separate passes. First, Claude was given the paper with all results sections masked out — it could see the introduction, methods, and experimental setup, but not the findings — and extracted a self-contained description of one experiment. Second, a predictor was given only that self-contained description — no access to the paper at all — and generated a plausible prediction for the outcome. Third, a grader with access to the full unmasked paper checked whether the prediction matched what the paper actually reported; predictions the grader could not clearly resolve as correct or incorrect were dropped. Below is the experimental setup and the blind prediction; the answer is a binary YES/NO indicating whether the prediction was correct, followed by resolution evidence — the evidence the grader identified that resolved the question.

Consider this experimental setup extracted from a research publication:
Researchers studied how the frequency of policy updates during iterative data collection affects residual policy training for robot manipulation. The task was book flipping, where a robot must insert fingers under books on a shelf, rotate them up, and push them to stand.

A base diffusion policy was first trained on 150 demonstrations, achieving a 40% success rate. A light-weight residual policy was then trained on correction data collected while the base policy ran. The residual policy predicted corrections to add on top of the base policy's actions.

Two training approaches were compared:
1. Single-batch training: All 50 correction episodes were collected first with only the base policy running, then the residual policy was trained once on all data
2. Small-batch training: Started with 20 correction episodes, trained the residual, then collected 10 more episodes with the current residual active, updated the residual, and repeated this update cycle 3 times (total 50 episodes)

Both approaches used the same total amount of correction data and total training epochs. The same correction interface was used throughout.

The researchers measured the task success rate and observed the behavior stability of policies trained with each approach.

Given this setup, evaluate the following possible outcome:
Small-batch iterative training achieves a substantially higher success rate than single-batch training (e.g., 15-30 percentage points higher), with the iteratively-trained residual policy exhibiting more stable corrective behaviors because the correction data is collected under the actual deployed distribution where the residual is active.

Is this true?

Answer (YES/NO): NO